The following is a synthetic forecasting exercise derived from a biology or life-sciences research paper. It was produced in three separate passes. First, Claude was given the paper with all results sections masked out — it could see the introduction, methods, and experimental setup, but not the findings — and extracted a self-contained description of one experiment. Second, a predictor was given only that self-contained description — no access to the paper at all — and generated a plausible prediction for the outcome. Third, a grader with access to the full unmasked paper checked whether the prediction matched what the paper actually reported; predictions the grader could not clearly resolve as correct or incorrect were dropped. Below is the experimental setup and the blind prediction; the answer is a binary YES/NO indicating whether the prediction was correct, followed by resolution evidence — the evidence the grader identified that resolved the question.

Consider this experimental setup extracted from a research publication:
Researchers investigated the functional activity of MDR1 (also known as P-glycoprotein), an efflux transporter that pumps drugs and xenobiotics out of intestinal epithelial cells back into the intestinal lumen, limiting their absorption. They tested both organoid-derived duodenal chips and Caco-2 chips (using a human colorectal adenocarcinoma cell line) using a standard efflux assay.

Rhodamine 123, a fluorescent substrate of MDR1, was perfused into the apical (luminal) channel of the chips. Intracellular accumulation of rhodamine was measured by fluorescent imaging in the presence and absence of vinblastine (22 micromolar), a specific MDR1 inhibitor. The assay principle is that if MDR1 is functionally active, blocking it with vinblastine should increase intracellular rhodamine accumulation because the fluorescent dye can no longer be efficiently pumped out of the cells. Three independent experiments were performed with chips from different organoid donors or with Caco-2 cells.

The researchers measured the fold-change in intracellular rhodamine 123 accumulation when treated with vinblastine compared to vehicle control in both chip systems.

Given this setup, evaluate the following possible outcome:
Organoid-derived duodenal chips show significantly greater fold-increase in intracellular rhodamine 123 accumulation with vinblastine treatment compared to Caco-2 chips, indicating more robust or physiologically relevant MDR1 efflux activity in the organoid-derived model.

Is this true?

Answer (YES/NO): NO